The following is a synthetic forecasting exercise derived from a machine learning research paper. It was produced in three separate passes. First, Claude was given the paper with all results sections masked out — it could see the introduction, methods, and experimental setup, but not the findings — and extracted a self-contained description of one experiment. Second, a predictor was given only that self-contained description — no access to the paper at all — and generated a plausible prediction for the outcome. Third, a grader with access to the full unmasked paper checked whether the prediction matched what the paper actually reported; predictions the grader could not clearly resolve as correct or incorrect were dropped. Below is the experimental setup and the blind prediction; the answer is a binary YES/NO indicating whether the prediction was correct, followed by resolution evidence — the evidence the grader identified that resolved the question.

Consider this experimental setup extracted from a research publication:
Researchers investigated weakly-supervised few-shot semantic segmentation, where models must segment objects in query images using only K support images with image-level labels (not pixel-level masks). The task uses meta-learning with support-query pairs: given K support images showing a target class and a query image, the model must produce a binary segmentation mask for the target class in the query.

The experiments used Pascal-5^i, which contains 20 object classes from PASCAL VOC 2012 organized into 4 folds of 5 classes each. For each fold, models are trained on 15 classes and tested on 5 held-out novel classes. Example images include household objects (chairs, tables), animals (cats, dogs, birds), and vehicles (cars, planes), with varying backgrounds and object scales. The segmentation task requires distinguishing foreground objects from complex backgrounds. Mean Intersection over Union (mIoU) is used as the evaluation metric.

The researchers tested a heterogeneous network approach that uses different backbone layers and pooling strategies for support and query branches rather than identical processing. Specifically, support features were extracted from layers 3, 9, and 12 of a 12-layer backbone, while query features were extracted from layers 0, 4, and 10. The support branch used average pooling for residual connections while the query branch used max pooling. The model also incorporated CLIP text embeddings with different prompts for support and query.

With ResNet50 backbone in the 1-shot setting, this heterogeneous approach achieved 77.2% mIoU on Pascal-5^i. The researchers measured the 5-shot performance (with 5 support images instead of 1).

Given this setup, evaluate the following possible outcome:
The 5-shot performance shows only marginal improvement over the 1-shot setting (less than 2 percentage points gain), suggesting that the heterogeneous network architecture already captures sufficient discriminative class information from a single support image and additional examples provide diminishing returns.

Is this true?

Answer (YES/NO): YES